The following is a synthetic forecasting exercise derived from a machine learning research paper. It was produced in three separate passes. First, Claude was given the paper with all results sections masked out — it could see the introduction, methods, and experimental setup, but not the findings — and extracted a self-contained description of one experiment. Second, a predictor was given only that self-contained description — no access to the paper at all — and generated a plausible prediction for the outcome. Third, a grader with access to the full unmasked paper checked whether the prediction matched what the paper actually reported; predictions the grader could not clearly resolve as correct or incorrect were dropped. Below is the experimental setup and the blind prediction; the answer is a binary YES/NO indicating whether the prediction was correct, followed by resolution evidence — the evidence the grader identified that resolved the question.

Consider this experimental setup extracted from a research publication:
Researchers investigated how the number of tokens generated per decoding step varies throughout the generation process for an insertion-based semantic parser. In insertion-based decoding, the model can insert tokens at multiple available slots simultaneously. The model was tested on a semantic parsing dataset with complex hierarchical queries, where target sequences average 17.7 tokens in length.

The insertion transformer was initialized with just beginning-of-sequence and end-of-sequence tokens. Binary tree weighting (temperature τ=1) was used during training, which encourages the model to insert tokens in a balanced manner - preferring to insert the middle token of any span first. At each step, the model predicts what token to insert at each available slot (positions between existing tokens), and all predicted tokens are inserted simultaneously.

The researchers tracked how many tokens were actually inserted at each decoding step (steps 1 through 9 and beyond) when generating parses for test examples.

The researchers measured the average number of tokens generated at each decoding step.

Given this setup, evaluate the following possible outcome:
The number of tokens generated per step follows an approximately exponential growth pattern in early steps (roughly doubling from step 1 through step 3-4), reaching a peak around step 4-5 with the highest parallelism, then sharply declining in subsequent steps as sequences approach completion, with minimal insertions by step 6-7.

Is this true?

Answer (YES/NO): NO